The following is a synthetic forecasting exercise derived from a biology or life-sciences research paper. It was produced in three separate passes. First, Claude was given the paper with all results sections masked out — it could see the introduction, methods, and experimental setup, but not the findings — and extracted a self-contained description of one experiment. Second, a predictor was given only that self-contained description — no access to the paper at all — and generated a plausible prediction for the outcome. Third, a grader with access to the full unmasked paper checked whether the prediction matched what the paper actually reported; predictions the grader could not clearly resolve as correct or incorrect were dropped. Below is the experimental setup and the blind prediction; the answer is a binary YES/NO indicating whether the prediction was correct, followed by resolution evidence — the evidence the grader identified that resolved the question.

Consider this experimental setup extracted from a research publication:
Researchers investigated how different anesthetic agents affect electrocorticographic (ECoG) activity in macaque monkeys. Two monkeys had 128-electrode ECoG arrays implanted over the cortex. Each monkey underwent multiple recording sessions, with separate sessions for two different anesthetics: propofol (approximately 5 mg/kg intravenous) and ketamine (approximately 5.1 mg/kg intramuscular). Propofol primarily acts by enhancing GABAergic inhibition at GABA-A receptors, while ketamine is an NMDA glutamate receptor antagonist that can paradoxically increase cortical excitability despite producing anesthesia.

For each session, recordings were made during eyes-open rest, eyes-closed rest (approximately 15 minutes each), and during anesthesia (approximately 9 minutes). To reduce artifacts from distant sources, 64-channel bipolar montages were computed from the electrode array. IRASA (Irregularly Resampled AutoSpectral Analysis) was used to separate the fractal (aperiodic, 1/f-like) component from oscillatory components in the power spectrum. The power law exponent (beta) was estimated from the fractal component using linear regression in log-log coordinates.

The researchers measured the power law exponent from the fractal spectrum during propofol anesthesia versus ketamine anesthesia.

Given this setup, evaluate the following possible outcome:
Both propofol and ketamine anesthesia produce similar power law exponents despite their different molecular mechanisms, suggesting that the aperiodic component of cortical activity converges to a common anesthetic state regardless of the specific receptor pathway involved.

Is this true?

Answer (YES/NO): NO